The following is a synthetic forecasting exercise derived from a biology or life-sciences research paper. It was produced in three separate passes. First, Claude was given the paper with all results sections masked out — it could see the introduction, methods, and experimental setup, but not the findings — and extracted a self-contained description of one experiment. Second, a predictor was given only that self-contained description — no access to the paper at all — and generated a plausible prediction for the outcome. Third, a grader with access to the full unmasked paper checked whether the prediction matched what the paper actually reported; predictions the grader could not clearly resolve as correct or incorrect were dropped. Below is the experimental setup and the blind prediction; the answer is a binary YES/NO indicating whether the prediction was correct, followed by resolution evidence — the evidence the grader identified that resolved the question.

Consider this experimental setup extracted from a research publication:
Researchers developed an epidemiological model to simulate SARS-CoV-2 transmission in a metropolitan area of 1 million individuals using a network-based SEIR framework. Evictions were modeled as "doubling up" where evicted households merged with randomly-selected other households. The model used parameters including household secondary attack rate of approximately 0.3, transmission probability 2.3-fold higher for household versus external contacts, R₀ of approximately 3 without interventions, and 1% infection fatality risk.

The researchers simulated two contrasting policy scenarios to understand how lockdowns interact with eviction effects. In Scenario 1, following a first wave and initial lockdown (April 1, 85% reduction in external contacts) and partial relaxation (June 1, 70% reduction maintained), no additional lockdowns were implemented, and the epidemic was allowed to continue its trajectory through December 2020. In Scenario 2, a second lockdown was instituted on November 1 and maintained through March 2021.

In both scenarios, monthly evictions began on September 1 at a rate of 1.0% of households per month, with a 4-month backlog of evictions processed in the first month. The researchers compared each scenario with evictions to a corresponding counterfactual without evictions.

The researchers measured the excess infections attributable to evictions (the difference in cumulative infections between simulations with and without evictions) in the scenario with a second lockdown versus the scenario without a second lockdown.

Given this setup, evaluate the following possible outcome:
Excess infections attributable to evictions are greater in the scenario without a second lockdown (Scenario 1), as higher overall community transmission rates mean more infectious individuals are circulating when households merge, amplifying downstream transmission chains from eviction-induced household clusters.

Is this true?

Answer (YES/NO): YES